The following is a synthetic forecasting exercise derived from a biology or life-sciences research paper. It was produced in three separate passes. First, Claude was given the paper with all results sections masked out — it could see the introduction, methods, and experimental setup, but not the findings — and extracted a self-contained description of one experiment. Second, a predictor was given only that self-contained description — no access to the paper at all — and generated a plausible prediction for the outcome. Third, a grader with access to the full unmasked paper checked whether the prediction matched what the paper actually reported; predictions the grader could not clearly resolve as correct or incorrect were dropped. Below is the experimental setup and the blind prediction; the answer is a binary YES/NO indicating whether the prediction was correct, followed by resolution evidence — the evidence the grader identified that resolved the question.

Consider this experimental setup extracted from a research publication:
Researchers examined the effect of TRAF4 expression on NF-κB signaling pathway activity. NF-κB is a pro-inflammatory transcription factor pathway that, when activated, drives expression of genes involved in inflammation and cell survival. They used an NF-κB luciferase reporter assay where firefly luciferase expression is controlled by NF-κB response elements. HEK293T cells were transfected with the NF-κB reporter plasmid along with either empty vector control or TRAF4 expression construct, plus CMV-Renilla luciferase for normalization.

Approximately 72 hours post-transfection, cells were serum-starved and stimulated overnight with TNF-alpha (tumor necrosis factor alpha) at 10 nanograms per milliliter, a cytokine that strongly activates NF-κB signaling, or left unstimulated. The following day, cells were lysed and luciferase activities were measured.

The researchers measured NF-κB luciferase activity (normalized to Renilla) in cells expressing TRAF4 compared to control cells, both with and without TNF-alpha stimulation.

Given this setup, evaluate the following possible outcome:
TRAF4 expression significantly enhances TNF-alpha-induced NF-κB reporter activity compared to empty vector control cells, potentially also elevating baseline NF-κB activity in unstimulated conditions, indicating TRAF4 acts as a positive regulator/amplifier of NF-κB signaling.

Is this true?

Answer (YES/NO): NO